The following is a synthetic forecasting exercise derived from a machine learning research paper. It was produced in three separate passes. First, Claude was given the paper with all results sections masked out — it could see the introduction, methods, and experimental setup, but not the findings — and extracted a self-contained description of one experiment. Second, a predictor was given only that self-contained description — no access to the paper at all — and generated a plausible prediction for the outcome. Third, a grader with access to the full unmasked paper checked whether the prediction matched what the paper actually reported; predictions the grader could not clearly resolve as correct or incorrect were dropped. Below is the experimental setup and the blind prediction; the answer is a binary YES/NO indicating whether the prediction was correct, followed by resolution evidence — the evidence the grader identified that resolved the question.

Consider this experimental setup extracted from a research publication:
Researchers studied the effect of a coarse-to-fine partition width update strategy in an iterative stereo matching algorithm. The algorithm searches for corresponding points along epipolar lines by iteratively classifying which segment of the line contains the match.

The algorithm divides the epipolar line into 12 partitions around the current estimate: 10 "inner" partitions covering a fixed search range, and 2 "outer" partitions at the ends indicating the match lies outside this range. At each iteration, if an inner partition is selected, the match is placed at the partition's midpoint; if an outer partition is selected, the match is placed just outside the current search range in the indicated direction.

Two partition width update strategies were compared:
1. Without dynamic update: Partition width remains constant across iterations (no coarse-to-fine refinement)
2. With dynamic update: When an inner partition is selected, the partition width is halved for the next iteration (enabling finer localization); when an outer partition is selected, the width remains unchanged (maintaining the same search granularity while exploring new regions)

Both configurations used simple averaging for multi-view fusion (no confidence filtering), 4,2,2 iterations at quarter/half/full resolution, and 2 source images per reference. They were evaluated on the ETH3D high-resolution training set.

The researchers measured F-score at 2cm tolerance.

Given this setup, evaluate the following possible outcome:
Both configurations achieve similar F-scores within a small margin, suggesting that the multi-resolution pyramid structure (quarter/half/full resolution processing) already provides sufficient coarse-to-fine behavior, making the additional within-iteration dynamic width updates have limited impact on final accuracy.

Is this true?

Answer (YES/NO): NO